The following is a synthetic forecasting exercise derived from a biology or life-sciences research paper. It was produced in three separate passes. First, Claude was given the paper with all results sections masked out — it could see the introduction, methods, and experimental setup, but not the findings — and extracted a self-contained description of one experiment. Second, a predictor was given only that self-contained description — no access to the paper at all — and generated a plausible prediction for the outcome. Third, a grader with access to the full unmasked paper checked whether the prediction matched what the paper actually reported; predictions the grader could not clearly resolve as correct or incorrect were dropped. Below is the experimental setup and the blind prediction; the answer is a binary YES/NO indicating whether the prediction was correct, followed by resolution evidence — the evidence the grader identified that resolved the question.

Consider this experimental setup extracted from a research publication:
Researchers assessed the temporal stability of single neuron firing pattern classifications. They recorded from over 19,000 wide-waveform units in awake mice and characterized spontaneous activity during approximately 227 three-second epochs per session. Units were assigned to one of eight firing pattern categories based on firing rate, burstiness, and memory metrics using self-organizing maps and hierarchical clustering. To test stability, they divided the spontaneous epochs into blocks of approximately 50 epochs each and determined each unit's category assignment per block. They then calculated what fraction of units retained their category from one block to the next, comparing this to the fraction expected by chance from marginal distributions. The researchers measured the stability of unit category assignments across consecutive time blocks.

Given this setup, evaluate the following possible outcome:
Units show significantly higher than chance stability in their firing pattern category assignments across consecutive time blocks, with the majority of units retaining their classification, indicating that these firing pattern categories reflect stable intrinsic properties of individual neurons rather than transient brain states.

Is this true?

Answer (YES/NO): YES